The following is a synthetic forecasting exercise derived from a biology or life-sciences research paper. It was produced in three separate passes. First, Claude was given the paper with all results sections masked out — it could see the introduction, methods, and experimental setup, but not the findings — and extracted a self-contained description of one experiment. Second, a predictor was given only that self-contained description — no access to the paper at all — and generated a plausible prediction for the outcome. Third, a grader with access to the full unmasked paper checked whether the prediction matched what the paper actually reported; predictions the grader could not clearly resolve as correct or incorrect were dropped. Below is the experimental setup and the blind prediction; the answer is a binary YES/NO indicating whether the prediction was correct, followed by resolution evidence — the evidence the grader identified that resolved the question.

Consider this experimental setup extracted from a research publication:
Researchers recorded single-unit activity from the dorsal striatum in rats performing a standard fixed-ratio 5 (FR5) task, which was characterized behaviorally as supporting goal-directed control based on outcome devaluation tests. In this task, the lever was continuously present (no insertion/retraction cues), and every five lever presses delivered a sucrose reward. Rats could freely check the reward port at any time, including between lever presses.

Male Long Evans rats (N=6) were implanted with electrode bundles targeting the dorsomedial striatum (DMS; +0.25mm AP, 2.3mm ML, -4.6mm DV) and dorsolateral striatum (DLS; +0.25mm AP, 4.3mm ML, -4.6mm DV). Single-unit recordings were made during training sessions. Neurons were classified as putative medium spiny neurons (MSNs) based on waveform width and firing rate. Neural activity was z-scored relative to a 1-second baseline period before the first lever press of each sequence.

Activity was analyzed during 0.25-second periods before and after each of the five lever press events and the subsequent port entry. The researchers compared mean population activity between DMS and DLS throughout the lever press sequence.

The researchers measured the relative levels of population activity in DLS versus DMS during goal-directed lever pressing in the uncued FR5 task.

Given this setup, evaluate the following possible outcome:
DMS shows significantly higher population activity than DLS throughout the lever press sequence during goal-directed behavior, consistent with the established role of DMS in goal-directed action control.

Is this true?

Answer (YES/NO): NO